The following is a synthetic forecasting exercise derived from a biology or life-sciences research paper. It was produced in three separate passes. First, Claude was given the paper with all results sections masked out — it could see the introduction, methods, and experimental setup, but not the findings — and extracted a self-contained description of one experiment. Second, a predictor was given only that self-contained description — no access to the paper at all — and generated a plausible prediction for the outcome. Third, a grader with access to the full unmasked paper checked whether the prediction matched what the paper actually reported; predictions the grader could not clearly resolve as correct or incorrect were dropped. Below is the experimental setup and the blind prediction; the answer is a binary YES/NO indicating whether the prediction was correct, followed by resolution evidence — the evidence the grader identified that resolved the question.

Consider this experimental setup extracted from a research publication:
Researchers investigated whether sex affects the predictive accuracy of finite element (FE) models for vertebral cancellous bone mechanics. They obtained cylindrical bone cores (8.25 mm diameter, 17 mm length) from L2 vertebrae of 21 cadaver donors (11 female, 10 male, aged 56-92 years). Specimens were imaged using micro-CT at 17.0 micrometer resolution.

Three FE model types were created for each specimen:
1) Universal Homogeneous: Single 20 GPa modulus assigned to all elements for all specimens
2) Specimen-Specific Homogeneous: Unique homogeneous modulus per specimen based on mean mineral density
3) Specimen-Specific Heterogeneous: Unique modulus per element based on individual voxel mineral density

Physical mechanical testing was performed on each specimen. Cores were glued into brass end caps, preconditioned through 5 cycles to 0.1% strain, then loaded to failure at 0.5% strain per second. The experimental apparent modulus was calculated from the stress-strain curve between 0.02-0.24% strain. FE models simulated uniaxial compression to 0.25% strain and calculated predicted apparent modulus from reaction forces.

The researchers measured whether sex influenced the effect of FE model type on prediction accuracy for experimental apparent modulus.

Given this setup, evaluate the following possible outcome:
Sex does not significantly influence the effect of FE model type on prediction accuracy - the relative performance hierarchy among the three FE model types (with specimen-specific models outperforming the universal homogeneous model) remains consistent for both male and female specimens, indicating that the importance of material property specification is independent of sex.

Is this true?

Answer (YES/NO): YES